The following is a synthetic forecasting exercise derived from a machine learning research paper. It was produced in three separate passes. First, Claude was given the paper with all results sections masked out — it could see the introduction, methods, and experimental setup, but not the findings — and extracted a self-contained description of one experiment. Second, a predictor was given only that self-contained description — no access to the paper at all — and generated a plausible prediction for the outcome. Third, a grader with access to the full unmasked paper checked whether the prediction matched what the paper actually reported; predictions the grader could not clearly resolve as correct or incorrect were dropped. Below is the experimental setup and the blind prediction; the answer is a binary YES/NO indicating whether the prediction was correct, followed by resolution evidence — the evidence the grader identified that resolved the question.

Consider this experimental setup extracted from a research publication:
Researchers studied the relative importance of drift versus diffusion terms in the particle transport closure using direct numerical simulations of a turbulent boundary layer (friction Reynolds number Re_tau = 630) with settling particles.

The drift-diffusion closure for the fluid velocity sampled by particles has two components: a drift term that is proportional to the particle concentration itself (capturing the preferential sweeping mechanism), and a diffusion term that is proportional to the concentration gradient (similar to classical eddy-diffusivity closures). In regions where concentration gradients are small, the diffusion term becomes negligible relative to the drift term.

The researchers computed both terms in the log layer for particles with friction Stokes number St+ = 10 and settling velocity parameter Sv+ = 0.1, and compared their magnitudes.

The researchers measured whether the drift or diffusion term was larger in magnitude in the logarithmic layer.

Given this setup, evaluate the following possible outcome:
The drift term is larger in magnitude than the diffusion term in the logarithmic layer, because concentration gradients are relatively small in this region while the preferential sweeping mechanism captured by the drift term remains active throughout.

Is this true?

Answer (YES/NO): YES